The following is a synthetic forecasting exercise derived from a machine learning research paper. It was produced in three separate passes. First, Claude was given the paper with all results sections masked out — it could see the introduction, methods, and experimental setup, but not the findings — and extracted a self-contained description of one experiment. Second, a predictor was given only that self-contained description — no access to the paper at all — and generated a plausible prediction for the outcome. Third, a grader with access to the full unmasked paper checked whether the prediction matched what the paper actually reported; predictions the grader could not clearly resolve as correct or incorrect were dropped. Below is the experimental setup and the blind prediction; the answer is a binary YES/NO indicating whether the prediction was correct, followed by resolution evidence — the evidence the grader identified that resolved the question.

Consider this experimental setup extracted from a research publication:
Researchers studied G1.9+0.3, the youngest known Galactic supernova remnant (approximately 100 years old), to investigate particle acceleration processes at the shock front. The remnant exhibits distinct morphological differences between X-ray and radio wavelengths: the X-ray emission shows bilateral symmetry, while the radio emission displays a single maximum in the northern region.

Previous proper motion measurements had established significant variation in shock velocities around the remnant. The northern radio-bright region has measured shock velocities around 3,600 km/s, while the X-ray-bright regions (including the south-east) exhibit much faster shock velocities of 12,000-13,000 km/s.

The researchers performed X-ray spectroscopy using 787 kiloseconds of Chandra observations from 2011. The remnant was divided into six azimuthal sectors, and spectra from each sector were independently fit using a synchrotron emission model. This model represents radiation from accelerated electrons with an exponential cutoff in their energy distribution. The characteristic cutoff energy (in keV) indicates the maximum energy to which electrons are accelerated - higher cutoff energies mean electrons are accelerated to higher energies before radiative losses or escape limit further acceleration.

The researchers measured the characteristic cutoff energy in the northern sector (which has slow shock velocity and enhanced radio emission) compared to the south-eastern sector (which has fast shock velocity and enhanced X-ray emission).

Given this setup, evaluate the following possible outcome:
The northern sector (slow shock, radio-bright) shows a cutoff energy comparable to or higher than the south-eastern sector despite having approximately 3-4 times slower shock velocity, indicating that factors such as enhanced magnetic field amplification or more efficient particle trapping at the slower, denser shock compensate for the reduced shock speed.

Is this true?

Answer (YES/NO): NO